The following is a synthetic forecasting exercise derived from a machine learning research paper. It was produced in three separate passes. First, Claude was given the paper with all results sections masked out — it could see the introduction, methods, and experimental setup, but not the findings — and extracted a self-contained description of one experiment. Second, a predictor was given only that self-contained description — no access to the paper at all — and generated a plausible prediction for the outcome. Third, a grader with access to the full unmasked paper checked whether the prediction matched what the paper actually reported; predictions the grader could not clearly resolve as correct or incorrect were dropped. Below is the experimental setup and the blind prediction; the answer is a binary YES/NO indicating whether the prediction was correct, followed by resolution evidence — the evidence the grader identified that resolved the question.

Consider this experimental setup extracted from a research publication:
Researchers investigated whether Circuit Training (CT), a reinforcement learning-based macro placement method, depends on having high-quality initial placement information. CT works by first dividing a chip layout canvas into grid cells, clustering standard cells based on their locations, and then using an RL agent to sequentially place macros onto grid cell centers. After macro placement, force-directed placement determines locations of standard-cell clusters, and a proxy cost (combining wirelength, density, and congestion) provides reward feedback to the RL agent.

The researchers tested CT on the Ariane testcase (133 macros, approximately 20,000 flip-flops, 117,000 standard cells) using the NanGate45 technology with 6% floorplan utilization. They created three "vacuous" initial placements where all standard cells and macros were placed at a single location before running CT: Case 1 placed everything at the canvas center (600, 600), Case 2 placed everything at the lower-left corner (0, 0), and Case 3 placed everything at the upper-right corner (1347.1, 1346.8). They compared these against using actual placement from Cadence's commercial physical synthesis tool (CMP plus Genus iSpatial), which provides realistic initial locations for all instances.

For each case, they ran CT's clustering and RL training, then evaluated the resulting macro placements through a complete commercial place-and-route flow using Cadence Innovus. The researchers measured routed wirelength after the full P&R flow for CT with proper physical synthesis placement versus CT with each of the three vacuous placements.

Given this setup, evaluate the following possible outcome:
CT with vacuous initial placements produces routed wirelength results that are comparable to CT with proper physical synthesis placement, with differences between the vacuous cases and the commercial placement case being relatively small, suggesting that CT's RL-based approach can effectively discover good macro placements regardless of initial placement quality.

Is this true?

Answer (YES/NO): NO